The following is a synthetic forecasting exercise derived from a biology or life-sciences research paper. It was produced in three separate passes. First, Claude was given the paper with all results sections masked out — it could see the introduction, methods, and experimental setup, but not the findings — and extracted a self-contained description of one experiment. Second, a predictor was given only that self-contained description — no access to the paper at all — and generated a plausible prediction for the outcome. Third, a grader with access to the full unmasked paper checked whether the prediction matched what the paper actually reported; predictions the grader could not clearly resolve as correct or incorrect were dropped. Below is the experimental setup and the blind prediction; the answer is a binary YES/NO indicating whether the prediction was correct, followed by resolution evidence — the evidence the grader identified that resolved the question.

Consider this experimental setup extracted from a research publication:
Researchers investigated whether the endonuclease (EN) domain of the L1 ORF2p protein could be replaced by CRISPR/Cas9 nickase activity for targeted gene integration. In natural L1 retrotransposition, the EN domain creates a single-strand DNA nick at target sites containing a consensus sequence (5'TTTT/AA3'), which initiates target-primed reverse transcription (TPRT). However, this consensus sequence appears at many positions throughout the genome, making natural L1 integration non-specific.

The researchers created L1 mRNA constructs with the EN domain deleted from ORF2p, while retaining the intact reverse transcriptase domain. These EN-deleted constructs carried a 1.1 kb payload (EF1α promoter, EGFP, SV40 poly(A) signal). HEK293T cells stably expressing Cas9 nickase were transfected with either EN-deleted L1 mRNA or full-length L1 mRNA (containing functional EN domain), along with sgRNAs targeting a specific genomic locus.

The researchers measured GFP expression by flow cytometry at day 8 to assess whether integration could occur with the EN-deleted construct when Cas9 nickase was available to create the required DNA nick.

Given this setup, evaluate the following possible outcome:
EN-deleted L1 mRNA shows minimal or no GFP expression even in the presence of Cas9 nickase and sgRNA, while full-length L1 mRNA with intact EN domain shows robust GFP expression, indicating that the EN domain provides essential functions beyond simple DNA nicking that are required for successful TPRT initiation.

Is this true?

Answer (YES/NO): NO